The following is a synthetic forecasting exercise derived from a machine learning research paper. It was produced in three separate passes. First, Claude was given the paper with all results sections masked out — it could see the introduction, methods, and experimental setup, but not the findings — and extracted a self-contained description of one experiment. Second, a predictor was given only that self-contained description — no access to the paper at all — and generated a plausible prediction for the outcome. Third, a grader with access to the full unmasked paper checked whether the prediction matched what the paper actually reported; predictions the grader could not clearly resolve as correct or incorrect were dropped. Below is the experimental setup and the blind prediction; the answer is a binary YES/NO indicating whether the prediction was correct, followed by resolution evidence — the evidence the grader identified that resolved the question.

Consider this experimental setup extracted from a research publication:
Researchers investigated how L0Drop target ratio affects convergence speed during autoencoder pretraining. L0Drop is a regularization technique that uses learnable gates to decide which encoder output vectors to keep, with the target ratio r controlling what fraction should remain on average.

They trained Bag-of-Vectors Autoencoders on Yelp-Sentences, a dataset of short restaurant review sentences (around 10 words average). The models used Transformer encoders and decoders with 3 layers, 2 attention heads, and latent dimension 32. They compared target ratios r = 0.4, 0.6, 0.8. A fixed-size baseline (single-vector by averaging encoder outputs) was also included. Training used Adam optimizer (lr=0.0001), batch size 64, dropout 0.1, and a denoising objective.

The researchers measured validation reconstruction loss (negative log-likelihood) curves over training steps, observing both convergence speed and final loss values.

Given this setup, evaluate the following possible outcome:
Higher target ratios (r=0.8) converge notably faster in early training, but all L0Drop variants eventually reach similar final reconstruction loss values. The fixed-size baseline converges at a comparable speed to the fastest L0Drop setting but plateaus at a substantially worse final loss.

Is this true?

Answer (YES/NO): NO